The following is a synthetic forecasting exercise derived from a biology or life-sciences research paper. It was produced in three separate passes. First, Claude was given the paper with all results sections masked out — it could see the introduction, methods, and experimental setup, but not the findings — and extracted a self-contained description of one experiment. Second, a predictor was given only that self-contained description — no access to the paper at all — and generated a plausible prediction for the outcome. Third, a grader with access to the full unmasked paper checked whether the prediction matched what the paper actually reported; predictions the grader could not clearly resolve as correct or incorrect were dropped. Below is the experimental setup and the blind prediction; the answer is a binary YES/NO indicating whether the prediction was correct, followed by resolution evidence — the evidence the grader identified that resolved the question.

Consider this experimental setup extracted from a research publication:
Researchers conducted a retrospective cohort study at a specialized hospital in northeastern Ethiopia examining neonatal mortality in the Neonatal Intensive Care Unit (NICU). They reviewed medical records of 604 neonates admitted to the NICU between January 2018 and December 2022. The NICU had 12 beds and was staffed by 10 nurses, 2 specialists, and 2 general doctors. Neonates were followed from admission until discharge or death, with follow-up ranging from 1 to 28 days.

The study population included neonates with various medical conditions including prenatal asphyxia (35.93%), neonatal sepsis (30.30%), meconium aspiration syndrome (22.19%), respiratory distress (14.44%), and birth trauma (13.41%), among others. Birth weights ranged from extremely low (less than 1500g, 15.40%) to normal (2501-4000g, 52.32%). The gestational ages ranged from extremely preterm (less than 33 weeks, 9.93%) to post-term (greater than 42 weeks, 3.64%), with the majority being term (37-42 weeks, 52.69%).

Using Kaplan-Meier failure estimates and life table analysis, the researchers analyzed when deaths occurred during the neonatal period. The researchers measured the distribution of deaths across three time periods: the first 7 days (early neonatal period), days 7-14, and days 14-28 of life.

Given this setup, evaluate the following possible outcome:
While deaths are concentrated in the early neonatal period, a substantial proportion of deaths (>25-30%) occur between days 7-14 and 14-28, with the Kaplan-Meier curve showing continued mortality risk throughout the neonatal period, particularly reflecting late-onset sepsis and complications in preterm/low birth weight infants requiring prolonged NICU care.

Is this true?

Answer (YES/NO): NO